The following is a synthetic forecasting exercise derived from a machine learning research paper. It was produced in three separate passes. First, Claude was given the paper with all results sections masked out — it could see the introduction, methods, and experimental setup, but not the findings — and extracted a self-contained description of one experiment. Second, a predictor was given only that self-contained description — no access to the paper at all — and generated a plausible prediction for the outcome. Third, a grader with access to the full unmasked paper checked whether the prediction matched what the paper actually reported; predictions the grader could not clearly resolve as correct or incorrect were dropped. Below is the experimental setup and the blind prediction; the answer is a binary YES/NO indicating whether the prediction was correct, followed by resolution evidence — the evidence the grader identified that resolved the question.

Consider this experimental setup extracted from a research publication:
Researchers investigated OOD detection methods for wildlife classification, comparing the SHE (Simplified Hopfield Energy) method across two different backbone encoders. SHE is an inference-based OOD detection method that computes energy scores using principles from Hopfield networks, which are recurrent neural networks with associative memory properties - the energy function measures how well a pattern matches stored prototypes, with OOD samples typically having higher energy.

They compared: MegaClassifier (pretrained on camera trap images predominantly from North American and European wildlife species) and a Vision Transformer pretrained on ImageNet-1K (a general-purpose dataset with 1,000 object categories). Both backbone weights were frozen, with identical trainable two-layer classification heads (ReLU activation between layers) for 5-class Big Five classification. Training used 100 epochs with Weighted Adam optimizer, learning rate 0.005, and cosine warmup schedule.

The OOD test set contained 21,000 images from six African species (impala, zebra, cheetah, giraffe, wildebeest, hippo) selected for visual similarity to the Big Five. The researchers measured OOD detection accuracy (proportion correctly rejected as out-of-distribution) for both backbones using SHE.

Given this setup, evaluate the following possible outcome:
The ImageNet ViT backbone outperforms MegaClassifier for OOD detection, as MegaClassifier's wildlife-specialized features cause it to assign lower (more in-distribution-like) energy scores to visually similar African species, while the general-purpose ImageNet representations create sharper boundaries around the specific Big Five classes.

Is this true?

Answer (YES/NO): NO